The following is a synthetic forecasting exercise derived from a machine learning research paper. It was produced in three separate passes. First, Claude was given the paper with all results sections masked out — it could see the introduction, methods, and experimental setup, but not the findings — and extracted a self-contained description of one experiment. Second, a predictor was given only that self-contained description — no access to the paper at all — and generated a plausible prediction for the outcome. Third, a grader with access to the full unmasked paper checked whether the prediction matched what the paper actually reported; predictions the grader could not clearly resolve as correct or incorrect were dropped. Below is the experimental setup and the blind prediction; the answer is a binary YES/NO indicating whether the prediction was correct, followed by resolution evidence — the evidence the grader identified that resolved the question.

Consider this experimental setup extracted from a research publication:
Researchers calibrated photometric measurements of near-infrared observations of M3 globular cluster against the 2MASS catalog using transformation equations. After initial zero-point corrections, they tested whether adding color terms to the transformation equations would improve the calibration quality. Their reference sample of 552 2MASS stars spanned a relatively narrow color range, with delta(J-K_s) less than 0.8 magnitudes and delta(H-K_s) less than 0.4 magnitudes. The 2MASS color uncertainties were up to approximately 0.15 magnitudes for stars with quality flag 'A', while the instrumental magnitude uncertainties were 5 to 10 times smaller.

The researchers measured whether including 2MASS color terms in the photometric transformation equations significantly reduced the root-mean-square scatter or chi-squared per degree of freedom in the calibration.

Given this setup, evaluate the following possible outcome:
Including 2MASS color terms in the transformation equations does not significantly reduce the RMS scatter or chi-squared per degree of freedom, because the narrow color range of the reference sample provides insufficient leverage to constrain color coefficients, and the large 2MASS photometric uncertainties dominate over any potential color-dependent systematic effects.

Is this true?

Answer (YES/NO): YES